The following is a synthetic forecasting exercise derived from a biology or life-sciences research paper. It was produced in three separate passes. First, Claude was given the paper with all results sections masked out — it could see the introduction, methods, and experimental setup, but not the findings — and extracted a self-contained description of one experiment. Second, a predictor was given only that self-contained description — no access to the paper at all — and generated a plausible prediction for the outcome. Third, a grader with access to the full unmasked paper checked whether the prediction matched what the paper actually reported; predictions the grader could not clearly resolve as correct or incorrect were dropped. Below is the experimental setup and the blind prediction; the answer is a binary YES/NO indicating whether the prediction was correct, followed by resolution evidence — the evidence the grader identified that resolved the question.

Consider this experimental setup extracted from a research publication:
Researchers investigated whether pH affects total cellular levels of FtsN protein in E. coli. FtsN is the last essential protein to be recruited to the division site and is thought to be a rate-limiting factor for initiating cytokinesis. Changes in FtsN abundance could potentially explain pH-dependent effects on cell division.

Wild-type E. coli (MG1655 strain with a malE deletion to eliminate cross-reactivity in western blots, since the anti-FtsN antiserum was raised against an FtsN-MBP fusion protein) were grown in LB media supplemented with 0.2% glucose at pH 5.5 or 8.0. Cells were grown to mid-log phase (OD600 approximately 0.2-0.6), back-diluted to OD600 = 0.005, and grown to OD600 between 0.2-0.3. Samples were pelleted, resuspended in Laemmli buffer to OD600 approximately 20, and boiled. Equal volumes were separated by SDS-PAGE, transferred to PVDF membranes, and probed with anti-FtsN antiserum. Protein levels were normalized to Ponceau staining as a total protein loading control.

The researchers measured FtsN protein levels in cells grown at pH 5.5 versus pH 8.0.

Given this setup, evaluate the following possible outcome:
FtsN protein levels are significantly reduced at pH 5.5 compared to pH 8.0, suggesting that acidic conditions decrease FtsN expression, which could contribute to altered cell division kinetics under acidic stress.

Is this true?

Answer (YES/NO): NO